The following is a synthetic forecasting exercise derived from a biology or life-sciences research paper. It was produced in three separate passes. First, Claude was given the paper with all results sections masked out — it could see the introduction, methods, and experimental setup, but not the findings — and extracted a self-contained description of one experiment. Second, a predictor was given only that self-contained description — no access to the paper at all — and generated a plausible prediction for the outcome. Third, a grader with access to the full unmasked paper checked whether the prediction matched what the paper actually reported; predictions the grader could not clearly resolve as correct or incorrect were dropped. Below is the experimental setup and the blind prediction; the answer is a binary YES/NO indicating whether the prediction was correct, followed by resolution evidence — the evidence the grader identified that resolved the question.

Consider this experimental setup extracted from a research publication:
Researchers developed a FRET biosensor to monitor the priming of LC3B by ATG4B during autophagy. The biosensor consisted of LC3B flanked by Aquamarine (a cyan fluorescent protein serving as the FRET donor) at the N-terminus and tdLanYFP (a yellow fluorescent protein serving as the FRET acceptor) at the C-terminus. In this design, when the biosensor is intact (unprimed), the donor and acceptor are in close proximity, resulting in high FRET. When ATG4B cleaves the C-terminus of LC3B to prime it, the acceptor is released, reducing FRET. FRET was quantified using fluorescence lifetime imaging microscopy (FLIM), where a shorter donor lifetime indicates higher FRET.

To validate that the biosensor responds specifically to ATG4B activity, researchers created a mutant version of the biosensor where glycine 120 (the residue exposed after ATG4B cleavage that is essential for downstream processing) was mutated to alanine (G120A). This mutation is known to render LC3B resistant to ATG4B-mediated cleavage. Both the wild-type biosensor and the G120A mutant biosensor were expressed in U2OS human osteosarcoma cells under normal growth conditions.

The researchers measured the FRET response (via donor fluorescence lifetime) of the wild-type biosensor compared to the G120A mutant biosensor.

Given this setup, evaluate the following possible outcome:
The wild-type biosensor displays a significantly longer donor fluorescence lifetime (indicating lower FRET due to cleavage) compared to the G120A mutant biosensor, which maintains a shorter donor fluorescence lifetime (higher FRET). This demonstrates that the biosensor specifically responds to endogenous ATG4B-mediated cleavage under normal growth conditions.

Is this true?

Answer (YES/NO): YES